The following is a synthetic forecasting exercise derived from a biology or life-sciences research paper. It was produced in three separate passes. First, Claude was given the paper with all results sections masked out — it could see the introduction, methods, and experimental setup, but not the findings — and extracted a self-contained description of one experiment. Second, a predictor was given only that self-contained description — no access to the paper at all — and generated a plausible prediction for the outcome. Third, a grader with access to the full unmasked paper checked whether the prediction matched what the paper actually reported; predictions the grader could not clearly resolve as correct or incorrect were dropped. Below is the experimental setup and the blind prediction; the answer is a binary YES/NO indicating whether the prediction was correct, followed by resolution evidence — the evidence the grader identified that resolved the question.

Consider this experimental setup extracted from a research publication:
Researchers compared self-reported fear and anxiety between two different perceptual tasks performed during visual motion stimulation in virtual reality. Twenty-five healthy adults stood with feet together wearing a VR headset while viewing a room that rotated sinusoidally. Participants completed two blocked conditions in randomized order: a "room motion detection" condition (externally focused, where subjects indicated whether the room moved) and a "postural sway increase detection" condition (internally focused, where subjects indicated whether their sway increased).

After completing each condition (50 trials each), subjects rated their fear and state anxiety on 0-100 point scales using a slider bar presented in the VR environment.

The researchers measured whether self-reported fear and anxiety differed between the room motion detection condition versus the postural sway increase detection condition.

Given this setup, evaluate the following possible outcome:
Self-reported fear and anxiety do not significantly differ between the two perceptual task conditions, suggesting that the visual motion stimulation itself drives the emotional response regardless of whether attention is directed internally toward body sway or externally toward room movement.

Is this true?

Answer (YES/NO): YES